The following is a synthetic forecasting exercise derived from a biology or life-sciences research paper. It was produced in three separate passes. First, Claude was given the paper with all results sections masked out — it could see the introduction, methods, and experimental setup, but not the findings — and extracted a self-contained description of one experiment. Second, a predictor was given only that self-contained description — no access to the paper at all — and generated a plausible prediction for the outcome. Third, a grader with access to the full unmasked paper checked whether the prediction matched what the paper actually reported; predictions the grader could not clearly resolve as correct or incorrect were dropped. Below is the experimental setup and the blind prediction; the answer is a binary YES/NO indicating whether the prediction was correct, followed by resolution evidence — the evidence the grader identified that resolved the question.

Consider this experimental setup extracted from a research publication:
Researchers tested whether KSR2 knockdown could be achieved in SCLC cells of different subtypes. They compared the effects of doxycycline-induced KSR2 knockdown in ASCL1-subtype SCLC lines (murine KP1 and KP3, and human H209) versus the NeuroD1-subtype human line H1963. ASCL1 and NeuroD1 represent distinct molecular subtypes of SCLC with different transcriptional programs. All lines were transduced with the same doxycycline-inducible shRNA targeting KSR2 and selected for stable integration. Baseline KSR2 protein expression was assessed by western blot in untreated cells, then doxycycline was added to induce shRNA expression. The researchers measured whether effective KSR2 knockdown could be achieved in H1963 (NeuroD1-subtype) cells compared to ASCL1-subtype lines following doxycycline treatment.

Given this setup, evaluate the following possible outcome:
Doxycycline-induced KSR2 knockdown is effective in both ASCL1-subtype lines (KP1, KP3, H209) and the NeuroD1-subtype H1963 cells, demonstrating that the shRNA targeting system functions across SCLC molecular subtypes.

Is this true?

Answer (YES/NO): NO